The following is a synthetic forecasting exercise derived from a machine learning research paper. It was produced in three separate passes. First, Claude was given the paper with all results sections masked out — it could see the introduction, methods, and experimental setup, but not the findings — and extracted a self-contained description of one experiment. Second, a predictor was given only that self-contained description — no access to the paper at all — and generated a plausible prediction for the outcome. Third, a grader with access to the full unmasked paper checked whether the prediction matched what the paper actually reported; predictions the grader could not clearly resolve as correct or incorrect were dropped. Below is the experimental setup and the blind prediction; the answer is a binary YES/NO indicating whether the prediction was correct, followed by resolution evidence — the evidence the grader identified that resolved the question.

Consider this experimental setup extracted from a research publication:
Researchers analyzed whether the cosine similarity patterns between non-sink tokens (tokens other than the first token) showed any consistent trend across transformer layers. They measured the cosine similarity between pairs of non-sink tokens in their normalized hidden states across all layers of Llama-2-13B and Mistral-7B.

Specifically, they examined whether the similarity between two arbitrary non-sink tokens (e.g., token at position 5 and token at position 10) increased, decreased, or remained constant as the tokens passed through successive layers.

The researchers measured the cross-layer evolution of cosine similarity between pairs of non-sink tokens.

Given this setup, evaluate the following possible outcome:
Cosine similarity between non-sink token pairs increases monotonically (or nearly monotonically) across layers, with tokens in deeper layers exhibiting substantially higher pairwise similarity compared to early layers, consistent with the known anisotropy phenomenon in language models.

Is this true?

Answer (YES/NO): NO